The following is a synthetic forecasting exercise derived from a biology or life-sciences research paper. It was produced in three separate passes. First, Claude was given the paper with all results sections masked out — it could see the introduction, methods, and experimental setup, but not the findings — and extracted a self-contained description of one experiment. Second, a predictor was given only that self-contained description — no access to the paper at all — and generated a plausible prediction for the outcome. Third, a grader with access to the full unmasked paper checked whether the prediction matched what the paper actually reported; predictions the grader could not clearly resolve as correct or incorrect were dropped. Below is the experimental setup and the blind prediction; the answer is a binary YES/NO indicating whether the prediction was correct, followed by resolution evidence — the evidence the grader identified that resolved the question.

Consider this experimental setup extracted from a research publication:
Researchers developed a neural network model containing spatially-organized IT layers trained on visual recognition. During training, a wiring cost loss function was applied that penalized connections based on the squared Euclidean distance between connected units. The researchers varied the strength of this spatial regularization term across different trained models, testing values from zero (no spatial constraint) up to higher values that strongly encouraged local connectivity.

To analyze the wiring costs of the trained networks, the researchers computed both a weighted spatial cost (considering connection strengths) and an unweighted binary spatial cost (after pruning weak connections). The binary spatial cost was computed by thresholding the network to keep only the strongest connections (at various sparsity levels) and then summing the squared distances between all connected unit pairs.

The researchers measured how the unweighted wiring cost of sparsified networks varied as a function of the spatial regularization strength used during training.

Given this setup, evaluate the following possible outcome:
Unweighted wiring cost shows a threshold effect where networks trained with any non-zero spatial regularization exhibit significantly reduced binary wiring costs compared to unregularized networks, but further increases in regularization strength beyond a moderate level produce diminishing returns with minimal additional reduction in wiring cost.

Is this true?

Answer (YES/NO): NO